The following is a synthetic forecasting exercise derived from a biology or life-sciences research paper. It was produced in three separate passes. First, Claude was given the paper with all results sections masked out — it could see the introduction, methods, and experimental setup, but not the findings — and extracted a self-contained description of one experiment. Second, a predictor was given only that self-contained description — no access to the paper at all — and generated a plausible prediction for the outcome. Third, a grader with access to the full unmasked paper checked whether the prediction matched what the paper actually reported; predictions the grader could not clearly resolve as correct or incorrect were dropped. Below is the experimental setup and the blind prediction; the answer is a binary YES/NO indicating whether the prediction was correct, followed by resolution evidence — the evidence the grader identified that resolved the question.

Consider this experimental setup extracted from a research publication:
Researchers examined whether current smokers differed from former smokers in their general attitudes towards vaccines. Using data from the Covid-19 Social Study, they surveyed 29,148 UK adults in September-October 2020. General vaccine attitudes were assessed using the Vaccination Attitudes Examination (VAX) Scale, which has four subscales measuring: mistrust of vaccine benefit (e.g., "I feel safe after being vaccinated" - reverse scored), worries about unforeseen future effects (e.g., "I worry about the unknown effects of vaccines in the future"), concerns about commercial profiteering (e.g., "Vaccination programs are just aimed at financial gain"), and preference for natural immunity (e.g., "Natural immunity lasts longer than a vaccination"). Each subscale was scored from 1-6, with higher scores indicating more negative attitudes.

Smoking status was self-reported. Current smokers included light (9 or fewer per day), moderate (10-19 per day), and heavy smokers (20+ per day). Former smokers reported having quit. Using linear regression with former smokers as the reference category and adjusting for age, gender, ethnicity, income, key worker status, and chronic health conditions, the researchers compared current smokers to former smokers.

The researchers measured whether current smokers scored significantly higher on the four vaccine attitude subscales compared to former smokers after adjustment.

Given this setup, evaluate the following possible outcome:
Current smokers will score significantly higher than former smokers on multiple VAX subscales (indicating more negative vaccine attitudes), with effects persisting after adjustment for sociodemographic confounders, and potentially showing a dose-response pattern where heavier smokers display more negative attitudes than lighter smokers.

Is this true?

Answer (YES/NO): YES